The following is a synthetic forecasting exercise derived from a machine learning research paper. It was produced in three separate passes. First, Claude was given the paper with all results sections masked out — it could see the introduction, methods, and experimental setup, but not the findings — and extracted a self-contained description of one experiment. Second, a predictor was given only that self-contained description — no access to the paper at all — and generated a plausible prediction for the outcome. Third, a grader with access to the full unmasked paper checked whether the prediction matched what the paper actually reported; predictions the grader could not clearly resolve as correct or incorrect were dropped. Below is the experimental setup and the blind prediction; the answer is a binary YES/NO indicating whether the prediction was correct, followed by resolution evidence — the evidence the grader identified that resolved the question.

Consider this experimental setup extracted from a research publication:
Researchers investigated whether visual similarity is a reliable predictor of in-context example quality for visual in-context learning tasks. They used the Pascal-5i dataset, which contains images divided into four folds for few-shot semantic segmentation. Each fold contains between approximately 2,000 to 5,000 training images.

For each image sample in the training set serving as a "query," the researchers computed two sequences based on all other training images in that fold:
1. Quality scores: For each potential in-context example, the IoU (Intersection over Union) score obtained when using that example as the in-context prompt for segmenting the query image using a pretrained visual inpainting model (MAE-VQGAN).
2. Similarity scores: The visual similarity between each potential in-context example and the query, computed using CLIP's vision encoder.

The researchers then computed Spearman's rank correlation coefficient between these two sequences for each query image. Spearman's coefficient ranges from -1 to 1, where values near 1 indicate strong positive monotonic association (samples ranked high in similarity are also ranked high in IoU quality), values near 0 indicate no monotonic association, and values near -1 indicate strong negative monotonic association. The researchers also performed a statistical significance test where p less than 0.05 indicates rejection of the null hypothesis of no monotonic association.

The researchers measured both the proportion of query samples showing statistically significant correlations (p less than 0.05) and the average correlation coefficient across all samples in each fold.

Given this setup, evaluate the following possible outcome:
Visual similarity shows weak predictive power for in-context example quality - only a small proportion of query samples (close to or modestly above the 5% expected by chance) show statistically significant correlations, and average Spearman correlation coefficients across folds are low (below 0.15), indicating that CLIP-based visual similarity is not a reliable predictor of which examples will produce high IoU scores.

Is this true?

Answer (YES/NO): NO